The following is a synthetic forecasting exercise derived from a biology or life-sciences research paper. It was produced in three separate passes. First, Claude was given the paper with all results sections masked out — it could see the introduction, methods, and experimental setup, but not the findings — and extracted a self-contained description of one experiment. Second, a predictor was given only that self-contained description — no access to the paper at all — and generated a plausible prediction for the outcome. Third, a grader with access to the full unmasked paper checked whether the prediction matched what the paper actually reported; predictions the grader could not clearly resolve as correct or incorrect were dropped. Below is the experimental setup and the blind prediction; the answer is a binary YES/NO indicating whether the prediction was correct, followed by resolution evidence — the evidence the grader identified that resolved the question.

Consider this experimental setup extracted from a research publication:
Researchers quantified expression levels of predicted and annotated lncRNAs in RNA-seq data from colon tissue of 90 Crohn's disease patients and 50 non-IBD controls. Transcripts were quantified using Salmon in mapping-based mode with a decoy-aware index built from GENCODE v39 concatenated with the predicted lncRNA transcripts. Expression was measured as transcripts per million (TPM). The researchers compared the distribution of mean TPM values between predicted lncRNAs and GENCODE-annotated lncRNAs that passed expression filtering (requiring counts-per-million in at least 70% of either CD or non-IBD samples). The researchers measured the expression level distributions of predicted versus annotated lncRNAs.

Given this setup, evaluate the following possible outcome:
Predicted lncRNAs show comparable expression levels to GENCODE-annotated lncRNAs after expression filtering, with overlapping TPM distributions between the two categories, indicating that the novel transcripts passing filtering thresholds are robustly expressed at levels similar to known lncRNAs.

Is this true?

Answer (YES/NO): NO